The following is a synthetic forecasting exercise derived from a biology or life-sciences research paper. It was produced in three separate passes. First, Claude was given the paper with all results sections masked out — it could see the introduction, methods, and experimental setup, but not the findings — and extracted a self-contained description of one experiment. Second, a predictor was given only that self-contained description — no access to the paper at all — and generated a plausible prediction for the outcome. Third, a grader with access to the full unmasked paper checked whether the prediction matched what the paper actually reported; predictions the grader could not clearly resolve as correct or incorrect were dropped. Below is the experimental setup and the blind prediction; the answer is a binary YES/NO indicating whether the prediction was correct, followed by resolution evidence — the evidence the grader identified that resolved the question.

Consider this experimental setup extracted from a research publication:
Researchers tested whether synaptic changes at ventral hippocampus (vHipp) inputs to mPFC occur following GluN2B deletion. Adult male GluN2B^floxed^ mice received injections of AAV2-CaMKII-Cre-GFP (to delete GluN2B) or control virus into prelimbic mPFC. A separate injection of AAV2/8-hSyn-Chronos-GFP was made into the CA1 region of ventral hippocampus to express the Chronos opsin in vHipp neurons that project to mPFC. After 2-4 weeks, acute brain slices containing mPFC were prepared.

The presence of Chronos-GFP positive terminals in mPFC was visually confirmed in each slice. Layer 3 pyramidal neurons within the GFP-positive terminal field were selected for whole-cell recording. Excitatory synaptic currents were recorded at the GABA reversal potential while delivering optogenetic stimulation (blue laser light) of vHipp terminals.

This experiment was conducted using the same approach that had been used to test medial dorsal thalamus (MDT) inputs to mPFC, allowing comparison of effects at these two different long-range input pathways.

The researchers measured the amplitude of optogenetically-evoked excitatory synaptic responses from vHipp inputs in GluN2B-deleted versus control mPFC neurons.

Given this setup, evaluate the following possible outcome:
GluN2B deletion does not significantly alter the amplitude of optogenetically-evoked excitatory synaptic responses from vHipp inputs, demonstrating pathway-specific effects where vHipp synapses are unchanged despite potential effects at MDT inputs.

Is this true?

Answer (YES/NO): YES